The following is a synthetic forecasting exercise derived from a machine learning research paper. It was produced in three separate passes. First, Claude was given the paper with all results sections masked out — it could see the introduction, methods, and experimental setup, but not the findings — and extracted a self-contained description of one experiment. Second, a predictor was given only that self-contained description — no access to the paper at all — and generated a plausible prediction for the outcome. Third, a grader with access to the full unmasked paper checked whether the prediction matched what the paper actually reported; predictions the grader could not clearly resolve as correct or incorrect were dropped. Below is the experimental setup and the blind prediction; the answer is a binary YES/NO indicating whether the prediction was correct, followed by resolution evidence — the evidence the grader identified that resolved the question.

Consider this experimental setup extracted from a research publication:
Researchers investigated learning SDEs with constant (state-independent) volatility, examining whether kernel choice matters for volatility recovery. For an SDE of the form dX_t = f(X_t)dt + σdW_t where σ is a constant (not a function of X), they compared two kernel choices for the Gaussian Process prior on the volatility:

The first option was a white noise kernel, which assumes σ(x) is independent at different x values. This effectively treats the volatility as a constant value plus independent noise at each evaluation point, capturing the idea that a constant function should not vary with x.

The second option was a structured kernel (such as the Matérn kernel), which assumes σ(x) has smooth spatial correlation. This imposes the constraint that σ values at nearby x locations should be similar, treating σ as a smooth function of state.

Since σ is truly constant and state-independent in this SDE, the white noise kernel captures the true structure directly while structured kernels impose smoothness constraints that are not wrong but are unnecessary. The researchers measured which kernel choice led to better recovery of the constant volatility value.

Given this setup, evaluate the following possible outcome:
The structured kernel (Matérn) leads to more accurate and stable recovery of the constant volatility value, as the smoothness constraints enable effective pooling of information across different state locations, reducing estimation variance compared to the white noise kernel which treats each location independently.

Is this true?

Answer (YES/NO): NO